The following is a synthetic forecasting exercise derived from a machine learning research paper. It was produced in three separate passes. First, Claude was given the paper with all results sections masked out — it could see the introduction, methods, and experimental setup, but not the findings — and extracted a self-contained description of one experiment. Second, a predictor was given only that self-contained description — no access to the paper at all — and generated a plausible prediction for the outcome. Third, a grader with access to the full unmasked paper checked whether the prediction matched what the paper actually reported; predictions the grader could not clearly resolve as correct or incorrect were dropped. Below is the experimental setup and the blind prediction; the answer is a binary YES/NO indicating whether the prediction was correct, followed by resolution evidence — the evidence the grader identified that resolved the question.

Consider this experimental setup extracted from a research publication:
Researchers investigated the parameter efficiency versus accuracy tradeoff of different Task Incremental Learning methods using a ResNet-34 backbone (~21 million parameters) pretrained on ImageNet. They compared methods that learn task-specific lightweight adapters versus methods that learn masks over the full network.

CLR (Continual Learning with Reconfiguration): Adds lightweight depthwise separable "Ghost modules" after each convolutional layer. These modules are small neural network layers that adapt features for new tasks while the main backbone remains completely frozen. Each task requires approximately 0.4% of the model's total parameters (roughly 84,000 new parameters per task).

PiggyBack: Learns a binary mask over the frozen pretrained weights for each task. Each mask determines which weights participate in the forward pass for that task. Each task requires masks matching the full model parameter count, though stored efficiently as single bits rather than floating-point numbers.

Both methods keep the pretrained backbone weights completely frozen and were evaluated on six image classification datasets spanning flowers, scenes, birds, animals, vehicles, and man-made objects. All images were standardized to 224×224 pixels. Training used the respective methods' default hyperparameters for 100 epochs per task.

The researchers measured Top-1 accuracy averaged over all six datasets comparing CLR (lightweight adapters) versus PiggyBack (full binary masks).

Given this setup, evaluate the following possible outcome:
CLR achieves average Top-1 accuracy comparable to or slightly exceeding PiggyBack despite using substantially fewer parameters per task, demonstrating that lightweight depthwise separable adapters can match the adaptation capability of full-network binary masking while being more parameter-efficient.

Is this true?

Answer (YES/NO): NO